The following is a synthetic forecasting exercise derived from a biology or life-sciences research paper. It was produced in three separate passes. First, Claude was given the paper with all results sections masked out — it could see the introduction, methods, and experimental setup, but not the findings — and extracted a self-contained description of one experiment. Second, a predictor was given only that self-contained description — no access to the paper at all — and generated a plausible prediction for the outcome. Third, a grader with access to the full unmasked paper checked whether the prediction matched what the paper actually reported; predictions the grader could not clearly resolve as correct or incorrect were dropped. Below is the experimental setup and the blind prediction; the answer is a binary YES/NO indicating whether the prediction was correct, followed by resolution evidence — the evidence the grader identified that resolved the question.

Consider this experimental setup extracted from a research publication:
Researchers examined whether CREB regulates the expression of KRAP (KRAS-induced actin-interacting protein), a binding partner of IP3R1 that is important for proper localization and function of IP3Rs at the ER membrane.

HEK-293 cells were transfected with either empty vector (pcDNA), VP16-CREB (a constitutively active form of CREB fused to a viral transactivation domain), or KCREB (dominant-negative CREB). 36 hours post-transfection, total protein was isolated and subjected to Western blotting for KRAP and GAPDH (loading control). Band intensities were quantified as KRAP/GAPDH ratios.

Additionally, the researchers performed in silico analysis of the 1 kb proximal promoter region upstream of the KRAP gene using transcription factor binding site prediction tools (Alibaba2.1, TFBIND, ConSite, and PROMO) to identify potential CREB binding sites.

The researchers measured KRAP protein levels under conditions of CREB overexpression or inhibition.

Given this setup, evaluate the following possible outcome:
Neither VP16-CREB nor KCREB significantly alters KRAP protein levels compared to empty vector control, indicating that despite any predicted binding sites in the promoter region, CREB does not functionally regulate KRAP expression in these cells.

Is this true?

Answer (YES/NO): NO